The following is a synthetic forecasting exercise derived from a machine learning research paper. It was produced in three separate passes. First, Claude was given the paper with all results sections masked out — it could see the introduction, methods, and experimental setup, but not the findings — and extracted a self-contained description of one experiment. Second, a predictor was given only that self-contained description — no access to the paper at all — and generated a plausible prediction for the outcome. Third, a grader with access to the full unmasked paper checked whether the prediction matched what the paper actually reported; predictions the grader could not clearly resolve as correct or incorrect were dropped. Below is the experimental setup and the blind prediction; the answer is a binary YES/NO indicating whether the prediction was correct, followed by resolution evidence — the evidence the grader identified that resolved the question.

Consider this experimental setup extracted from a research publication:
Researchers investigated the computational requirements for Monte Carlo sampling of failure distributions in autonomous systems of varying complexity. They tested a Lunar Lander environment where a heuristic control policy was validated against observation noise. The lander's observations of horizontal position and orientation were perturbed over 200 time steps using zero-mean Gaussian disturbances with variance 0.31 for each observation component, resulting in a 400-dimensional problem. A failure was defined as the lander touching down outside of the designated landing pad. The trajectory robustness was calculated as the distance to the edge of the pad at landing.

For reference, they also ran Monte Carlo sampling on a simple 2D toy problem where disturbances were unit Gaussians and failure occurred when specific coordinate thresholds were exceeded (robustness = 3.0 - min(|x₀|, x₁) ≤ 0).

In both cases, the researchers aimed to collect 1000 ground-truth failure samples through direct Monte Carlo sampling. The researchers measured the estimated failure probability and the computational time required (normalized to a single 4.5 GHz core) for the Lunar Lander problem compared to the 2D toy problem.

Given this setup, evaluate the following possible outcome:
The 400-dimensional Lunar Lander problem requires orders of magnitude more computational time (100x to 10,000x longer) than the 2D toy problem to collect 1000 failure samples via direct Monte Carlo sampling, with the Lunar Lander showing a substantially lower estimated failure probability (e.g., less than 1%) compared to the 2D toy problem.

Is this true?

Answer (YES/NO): YES